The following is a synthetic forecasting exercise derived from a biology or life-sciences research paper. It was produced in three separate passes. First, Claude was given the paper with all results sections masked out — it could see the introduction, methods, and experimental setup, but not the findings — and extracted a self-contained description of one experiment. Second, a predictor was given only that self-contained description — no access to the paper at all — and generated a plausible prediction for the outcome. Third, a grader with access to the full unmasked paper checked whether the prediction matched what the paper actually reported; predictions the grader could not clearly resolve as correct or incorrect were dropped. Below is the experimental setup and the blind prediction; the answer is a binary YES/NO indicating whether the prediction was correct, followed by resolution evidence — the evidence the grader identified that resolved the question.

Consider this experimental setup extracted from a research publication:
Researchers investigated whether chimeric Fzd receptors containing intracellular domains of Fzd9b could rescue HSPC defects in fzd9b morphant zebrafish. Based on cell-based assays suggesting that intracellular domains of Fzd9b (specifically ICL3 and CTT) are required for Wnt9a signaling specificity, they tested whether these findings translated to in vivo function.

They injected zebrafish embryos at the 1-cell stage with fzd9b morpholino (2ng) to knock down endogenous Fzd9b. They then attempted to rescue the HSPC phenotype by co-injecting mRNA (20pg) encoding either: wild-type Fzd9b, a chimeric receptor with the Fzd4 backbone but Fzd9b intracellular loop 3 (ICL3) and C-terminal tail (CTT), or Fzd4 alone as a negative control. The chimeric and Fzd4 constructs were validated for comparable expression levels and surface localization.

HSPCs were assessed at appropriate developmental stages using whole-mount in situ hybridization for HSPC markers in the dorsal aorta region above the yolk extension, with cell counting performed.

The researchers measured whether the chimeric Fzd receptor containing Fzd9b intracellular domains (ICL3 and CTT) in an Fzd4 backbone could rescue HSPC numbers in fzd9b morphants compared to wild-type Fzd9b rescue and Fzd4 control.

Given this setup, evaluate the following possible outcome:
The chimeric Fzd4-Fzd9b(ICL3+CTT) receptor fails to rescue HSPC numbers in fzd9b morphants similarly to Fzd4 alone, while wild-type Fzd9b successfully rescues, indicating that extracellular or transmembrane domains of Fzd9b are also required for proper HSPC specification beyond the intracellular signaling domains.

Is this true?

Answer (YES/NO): NO